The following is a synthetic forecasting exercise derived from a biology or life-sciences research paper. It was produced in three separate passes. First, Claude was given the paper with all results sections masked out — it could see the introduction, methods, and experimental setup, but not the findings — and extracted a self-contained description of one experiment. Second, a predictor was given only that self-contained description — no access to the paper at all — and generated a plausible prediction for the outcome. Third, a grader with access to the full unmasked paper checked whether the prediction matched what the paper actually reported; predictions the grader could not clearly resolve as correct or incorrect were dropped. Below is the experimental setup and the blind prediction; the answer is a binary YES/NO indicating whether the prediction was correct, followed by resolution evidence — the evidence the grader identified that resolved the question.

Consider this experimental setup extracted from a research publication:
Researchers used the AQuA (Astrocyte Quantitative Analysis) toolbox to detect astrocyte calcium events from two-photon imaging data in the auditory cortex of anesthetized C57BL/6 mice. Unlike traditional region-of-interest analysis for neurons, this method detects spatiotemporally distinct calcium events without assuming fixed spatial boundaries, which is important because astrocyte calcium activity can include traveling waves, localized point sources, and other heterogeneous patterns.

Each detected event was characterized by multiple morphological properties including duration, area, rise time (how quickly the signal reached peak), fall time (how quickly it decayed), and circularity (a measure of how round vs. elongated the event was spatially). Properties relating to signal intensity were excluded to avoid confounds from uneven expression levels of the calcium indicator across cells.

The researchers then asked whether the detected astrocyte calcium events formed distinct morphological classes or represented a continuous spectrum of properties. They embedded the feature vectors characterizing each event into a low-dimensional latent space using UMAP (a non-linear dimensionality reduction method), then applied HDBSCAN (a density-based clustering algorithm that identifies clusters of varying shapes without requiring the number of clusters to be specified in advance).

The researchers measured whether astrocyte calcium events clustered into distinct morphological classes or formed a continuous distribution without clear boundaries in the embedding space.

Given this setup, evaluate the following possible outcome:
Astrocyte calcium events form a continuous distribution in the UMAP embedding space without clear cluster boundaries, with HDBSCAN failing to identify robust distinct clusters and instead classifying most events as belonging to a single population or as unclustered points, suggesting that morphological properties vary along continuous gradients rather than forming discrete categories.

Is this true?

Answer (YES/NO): NO